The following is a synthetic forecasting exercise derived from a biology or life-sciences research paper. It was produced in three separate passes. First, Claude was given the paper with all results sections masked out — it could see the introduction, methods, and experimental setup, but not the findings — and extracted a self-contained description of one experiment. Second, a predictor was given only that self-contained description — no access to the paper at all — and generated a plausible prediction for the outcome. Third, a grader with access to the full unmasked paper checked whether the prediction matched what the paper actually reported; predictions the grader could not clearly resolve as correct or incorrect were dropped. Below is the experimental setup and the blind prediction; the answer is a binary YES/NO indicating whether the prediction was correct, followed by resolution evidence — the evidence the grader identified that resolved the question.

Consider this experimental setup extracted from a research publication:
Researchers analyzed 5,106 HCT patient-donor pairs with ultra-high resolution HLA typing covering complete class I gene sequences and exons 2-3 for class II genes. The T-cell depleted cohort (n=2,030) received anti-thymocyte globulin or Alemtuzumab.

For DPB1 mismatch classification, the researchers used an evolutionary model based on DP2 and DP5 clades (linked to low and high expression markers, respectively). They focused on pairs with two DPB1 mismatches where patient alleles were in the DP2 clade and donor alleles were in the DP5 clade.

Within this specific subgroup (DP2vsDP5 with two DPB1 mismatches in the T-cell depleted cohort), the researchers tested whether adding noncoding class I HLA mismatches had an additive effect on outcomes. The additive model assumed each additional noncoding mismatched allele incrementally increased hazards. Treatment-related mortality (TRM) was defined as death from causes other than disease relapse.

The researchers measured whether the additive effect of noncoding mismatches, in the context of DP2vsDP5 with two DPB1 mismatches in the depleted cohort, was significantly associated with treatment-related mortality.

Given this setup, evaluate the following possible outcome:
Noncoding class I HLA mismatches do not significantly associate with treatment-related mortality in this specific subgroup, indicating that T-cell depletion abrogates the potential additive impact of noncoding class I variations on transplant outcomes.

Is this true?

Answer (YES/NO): NO